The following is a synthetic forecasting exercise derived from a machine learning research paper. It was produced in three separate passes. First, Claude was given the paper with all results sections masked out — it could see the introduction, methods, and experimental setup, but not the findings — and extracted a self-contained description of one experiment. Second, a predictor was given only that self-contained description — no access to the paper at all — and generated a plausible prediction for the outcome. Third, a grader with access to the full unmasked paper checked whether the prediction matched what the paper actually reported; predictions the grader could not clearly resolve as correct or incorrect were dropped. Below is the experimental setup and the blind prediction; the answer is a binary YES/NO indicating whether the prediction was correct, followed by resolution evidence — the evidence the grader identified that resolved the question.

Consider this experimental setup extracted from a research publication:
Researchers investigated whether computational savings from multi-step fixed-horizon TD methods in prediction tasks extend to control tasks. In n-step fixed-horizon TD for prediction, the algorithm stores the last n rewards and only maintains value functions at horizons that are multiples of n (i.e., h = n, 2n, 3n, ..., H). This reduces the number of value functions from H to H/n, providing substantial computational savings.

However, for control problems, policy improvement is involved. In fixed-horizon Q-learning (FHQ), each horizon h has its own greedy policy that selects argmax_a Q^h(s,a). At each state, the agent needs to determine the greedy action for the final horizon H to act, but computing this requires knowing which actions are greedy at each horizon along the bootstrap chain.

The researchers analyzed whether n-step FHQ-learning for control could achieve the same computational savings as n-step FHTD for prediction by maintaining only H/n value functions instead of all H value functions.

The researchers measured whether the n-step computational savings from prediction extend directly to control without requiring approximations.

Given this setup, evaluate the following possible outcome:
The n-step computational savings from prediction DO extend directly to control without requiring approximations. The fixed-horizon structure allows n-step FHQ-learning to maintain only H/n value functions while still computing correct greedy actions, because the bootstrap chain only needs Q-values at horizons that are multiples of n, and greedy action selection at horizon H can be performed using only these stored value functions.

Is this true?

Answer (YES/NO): NO